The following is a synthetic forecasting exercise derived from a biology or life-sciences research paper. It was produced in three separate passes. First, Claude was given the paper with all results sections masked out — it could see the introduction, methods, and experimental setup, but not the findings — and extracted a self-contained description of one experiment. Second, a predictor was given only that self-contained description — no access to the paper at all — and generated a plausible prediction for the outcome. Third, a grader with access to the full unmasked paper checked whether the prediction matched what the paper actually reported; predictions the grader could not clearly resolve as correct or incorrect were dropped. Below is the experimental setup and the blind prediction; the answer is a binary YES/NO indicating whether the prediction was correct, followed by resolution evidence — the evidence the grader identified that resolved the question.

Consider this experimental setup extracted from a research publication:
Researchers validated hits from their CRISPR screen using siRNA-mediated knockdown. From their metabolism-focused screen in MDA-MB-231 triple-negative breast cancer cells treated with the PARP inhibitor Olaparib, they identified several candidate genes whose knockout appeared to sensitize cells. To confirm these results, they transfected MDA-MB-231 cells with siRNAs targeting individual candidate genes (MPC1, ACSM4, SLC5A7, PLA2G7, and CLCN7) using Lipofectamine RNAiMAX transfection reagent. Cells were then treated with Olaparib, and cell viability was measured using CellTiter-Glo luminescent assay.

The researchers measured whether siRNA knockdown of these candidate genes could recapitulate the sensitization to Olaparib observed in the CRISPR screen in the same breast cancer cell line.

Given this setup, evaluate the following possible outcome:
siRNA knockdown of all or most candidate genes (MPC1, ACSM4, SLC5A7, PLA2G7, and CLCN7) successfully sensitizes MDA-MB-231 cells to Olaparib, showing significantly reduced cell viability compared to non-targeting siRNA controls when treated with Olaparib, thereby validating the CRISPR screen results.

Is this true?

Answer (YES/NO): NO